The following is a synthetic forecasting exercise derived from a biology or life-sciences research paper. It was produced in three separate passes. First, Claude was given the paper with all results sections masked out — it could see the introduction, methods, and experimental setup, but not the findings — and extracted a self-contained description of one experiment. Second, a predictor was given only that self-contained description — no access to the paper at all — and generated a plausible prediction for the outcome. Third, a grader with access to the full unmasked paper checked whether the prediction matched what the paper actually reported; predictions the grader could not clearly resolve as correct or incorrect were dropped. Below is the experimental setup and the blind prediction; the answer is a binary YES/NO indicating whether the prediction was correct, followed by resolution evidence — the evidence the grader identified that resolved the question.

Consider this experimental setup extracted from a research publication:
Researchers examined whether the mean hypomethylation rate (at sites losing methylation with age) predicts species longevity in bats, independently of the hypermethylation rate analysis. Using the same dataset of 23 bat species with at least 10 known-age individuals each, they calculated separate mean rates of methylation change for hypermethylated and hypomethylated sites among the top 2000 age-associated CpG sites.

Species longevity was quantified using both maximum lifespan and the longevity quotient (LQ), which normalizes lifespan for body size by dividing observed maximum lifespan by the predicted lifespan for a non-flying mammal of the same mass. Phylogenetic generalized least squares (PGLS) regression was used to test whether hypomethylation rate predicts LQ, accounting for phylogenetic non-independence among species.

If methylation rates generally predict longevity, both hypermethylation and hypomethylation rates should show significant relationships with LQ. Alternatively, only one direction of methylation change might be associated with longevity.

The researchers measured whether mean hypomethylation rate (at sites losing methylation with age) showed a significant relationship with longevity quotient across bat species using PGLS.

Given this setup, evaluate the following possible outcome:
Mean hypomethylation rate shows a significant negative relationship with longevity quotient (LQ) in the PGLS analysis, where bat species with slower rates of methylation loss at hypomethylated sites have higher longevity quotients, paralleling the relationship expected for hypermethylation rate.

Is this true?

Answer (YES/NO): YES